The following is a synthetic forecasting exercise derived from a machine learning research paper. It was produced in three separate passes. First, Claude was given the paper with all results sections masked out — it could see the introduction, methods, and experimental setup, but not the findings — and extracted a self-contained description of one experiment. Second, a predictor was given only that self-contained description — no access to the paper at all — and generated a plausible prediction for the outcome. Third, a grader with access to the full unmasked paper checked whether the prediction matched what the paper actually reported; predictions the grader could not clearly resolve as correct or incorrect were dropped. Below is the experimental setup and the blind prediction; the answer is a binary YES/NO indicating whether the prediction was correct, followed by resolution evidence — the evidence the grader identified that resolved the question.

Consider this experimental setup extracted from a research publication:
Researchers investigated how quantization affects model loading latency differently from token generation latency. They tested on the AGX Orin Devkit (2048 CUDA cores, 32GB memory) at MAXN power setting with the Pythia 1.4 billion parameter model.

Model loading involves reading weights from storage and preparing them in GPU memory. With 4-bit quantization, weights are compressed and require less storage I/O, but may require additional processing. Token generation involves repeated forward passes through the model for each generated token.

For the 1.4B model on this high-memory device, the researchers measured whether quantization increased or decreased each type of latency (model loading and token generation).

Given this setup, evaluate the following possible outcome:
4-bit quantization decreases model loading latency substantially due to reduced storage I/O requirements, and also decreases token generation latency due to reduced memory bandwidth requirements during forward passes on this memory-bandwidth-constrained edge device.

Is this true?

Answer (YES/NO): NO